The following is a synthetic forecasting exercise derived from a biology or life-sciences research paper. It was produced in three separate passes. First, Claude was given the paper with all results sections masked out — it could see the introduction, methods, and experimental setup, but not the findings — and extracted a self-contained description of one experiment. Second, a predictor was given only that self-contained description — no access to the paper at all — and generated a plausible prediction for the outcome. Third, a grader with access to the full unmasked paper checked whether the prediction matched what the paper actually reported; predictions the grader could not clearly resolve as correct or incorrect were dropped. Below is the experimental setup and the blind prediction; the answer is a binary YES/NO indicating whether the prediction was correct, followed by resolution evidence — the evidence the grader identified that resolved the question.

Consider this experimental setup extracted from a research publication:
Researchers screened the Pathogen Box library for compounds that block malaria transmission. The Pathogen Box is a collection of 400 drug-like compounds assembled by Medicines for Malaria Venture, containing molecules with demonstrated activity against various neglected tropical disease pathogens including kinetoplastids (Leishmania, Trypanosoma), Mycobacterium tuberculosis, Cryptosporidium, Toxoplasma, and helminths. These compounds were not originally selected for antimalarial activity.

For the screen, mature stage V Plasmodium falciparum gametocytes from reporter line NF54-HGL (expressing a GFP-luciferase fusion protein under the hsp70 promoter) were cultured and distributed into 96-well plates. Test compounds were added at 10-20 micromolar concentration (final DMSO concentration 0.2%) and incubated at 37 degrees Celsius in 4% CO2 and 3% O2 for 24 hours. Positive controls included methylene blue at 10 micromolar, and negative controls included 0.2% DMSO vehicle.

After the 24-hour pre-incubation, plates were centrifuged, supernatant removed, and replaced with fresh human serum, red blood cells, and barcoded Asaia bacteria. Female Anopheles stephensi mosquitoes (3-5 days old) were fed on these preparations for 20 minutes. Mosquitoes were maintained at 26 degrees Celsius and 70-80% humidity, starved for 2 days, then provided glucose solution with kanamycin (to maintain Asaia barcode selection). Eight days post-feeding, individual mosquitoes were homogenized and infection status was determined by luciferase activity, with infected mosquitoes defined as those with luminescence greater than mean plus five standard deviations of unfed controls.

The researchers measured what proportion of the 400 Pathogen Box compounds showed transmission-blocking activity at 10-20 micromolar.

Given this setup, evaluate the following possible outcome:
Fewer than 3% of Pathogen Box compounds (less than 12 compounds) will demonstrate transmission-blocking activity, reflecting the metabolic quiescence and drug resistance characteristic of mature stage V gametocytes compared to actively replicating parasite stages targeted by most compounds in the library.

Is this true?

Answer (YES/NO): NO